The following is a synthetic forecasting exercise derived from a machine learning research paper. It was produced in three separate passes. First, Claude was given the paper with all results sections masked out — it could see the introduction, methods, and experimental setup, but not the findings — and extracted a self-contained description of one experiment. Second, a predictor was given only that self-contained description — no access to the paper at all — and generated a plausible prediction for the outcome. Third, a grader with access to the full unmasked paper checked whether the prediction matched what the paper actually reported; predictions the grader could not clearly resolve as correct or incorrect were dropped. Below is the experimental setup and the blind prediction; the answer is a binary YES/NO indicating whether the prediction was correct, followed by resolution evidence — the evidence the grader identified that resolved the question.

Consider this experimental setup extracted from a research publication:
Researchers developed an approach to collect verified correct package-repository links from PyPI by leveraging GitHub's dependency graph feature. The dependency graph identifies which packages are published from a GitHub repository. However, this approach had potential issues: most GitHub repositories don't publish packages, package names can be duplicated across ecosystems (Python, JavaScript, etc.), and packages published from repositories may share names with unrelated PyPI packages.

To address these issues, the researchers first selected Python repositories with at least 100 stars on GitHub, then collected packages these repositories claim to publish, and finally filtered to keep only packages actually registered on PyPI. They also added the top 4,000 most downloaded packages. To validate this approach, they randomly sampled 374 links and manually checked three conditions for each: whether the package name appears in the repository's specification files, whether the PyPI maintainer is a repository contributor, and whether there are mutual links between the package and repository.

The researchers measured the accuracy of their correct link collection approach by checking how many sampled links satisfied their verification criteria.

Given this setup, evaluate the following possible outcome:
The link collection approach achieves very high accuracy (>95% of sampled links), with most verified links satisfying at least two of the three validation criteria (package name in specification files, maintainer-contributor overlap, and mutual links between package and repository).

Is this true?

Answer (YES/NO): YES